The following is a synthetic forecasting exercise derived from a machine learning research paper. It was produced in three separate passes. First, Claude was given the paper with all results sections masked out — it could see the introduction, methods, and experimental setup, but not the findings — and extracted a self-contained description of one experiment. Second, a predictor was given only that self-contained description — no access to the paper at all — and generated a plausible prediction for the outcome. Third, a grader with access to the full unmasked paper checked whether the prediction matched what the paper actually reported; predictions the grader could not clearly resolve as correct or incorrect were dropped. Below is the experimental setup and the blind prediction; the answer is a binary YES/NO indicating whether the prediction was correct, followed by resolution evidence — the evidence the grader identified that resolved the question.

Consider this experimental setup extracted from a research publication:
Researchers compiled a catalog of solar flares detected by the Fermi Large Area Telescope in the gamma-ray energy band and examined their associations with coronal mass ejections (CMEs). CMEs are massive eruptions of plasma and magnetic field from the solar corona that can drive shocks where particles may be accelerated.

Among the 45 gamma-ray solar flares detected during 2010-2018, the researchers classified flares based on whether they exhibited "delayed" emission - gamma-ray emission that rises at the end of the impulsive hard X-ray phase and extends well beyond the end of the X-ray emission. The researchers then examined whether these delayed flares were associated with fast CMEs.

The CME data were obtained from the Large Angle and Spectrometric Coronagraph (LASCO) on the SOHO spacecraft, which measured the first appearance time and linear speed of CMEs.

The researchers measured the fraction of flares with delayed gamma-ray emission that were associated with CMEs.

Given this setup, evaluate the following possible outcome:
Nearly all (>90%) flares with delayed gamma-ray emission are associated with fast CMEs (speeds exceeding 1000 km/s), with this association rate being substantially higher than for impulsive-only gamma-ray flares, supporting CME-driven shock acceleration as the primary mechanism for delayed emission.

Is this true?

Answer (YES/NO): NO